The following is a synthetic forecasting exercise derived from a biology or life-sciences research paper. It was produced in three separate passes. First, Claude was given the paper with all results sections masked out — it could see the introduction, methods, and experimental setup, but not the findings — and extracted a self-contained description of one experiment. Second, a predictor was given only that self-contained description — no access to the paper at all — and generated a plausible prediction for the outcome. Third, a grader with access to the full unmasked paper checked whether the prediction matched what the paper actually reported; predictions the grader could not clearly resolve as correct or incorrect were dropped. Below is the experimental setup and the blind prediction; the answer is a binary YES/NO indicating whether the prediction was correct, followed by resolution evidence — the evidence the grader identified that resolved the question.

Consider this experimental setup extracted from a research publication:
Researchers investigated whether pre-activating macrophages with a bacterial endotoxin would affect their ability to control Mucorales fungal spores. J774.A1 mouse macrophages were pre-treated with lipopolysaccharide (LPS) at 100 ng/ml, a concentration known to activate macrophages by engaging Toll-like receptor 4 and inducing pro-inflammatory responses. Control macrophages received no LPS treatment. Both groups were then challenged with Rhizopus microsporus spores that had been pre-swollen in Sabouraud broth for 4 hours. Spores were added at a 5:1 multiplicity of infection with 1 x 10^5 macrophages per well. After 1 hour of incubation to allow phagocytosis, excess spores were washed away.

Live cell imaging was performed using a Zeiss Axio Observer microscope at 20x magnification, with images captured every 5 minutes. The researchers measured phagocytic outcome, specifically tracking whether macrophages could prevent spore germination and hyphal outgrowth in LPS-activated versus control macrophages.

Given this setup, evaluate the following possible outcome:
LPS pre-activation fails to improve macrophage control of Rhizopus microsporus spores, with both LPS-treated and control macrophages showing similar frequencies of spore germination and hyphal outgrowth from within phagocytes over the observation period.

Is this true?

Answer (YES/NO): NO